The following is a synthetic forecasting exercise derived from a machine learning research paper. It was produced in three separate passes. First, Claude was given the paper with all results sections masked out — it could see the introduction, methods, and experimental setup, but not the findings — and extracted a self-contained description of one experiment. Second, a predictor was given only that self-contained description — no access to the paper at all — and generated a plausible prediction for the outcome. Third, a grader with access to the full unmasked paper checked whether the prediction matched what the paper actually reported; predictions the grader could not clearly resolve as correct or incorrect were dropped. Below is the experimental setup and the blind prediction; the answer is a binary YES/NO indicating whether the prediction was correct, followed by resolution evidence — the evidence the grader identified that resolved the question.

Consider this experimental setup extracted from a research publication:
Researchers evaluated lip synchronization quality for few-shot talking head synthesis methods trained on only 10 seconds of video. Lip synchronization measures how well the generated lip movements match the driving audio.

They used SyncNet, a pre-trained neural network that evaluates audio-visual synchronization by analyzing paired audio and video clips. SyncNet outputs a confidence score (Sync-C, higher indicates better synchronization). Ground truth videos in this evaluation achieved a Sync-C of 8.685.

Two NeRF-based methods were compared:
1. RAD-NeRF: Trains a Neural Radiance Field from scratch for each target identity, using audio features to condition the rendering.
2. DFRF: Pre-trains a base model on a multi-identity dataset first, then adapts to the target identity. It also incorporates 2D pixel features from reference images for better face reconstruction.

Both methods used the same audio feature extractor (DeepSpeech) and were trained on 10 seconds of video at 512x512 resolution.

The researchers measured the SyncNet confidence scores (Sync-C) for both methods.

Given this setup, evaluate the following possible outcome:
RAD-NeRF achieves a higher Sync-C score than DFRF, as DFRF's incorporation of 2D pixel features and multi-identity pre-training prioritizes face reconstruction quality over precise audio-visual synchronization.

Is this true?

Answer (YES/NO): NO